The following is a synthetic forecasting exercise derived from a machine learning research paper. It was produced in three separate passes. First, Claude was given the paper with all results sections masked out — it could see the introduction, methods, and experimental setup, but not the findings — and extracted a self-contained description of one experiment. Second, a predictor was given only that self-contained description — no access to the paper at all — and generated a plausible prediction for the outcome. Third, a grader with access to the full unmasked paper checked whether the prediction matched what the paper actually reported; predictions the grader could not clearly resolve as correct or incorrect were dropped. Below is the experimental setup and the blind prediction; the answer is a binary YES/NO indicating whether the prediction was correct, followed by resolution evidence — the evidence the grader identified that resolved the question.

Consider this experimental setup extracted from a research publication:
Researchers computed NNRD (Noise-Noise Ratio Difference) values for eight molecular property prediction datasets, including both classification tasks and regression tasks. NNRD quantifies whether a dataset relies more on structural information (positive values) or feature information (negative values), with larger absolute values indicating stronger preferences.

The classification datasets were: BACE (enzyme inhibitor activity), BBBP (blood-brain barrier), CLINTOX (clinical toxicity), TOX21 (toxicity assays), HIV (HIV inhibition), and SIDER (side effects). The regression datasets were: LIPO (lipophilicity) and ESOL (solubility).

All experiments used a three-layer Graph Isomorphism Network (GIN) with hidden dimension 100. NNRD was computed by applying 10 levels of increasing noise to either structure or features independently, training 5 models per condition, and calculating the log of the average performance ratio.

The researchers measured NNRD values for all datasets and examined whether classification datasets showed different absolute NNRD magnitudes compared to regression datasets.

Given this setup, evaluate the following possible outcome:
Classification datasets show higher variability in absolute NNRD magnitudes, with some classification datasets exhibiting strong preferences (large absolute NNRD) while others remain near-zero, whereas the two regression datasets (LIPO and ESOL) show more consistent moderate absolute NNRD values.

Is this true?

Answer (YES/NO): NO